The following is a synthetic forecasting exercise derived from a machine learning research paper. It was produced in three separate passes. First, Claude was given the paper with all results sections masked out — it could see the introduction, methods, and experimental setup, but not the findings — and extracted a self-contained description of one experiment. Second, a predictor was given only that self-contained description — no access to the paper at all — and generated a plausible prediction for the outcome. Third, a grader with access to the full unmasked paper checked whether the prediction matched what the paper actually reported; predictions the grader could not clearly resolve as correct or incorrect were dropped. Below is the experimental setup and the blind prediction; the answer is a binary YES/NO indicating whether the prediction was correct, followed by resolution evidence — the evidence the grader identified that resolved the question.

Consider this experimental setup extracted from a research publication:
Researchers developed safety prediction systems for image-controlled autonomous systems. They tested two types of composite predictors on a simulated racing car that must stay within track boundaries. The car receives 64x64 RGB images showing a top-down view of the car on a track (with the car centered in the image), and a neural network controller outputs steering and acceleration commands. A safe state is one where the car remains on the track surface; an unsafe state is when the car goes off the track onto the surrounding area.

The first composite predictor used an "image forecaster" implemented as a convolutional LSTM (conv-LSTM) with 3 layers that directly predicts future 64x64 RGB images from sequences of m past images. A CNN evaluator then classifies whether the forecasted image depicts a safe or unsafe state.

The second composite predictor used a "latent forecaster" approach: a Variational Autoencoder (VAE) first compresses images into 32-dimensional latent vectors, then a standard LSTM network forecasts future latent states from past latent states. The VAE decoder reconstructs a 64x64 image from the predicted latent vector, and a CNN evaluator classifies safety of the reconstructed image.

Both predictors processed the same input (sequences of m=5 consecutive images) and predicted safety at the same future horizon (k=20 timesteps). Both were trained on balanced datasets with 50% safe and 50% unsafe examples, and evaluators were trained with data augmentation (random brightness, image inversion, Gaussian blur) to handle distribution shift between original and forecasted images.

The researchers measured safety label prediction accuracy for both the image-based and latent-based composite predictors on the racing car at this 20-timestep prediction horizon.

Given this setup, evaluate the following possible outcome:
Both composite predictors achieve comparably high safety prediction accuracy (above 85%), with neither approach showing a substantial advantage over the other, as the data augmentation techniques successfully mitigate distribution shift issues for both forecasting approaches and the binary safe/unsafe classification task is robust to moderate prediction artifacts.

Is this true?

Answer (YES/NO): NO